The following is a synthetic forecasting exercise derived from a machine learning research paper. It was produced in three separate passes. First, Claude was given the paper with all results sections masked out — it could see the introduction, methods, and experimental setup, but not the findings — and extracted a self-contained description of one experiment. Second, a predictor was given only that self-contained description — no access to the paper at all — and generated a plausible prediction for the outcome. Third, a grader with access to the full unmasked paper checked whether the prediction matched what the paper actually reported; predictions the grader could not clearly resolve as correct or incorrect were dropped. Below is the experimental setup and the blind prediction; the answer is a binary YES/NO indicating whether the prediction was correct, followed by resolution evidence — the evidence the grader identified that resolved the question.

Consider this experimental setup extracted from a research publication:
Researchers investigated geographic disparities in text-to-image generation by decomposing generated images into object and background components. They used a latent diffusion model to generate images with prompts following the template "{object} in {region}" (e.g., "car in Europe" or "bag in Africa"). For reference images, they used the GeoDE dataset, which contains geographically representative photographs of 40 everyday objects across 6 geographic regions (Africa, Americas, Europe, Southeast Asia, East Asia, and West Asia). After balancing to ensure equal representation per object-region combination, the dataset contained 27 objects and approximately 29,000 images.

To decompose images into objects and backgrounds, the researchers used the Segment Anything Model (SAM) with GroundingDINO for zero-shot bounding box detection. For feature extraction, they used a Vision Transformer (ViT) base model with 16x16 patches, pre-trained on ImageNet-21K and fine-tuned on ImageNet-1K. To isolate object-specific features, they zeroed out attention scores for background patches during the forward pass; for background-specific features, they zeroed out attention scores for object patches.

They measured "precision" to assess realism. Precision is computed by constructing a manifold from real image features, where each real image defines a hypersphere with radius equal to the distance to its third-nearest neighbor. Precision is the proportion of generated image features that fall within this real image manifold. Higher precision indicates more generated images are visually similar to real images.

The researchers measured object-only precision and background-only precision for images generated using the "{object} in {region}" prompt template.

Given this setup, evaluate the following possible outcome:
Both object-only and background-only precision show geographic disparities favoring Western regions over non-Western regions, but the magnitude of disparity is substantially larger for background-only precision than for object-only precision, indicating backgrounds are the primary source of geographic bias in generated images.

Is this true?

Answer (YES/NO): NO